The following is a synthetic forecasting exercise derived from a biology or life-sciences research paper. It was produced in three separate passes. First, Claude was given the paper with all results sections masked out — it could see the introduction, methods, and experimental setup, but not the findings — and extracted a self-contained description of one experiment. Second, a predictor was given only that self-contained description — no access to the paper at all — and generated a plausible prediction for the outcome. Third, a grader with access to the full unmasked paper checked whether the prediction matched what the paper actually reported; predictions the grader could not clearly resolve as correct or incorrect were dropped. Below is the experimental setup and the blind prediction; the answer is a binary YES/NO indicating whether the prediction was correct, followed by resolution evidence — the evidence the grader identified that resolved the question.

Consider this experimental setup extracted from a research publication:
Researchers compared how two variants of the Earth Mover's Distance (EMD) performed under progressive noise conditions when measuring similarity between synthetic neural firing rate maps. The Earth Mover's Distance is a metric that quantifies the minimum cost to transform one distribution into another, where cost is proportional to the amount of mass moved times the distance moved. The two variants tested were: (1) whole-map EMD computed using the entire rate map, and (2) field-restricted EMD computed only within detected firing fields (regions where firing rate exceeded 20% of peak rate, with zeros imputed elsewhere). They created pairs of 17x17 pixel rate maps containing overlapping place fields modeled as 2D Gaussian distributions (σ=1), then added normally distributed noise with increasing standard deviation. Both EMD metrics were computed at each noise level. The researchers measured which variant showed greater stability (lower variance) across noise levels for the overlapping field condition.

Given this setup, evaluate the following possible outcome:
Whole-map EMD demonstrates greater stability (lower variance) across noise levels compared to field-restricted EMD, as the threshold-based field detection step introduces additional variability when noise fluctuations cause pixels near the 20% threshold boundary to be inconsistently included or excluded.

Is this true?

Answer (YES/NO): YES